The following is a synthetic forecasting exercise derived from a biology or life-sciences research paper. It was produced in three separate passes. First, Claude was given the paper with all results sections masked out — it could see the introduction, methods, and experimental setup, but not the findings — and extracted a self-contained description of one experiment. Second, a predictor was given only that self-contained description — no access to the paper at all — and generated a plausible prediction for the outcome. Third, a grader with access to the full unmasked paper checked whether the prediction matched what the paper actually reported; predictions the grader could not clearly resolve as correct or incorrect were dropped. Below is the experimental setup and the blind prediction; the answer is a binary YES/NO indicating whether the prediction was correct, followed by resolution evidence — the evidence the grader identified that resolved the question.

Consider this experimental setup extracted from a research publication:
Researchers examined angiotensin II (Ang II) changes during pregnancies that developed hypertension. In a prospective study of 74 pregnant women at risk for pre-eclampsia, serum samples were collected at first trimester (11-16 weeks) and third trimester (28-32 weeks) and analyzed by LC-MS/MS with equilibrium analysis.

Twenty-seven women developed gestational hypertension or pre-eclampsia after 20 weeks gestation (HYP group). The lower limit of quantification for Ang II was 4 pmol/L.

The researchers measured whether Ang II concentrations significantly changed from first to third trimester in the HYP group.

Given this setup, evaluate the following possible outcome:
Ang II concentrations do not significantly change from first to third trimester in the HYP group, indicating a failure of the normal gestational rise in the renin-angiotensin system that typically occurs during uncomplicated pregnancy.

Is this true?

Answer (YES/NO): YES